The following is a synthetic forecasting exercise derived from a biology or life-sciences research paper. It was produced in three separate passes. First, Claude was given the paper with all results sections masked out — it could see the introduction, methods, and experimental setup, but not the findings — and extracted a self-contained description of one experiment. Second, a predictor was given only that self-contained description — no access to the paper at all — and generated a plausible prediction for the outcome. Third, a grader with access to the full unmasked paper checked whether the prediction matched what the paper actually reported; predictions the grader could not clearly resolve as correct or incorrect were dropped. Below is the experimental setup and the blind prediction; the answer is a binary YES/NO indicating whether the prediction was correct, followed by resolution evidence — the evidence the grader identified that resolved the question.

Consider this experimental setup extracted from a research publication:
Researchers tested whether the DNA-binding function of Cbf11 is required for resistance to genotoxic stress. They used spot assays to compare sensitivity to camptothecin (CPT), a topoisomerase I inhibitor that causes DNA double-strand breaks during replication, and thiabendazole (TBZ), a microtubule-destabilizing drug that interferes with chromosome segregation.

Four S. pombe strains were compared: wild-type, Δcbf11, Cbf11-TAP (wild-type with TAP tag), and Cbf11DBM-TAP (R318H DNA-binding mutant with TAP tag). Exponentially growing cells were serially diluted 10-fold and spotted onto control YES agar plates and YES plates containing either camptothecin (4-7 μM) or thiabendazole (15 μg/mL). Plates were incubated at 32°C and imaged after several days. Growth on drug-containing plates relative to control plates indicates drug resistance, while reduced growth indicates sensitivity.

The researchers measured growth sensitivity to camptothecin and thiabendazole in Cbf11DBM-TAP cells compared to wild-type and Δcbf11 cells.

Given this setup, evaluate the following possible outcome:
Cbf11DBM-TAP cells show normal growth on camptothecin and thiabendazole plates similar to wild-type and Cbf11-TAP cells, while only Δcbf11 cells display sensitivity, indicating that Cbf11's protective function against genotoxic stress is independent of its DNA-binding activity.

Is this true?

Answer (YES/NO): NO